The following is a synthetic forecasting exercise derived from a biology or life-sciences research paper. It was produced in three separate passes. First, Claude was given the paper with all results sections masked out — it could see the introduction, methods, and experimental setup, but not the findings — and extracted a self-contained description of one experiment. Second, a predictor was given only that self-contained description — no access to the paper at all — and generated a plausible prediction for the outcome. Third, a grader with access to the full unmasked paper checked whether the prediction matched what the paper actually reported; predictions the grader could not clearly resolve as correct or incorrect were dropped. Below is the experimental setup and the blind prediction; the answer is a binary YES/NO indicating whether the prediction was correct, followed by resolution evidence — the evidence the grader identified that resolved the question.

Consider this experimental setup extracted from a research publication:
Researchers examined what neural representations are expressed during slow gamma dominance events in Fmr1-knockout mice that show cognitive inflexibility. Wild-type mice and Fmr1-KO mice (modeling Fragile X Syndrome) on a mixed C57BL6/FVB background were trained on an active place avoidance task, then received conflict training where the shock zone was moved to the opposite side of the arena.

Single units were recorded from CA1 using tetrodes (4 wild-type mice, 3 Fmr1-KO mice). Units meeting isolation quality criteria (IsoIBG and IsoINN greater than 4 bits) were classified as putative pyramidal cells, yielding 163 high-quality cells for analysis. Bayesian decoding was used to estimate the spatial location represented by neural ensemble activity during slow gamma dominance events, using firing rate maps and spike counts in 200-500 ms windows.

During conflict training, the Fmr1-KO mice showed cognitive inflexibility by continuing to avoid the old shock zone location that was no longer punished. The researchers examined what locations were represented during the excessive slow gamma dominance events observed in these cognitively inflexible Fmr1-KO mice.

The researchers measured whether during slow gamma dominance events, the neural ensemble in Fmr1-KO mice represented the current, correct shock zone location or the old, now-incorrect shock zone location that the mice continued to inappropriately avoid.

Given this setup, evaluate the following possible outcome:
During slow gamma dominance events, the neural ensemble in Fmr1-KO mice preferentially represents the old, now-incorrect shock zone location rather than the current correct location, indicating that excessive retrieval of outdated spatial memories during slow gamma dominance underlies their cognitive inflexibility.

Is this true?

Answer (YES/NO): YES